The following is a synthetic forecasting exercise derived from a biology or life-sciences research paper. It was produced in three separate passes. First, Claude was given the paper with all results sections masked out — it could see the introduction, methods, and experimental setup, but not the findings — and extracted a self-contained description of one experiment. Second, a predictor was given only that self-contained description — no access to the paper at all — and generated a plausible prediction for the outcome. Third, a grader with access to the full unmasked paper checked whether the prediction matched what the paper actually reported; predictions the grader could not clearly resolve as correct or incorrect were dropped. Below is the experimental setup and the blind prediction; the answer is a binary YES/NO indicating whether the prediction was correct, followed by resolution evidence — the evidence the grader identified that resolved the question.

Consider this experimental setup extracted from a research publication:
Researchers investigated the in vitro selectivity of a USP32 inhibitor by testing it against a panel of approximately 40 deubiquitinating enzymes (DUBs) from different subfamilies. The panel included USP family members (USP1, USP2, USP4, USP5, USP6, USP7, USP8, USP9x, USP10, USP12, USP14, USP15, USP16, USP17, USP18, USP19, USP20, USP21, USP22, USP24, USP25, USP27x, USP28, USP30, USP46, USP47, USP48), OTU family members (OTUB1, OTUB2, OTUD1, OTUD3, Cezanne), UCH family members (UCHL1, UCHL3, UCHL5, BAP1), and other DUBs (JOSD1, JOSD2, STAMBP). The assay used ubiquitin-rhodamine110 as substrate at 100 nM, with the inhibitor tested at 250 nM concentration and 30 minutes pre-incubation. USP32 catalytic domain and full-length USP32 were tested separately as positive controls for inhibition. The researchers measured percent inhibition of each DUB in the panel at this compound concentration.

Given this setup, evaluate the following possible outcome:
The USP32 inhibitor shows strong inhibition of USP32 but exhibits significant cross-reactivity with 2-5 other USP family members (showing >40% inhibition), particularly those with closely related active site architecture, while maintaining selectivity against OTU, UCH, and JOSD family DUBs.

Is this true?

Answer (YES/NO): NO